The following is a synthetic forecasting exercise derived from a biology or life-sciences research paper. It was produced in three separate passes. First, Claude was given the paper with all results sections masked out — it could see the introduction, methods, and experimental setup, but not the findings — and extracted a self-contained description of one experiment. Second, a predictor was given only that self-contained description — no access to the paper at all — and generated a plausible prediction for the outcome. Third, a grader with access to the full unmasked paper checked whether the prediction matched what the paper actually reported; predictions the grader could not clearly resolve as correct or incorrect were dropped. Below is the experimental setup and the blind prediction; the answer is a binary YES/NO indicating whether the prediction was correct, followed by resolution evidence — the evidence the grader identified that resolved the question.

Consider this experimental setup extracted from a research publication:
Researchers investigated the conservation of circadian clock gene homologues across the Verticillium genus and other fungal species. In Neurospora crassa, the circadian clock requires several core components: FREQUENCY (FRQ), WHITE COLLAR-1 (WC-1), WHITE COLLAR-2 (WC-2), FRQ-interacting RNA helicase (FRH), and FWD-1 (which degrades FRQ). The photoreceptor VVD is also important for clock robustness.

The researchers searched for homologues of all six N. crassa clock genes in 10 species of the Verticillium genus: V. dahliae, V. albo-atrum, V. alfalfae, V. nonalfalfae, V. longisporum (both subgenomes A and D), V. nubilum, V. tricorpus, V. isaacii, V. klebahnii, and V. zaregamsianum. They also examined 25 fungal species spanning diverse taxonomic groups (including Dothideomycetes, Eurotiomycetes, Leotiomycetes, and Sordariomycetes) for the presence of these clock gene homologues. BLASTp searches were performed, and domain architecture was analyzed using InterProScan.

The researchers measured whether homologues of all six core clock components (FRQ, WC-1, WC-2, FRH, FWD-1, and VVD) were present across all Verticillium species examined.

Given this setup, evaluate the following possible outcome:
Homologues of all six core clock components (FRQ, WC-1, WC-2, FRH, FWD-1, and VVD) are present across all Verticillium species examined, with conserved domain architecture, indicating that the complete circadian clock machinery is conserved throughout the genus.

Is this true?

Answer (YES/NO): YES